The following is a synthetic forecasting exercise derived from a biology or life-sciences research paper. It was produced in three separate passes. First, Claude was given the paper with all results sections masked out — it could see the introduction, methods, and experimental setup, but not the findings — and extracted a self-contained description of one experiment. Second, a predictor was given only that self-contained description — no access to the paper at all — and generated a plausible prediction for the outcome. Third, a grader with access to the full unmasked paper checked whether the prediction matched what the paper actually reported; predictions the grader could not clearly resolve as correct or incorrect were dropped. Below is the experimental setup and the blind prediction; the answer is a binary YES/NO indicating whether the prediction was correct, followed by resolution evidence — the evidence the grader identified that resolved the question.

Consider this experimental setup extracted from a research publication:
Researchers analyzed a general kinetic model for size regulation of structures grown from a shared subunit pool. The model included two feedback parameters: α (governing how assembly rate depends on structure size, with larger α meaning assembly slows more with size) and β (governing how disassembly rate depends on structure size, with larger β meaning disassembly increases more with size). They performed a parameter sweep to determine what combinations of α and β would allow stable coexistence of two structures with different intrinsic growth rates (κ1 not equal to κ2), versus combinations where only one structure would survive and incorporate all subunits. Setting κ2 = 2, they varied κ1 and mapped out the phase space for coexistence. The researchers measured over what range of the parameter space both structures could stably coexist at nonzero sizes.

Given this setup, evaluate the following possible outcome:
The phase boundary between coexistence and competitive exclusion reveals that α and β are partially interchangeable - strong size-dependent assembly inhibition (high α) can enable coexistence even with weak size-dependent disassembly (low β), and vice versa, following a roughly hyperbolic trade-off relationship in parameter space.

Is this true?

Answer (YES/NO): NO